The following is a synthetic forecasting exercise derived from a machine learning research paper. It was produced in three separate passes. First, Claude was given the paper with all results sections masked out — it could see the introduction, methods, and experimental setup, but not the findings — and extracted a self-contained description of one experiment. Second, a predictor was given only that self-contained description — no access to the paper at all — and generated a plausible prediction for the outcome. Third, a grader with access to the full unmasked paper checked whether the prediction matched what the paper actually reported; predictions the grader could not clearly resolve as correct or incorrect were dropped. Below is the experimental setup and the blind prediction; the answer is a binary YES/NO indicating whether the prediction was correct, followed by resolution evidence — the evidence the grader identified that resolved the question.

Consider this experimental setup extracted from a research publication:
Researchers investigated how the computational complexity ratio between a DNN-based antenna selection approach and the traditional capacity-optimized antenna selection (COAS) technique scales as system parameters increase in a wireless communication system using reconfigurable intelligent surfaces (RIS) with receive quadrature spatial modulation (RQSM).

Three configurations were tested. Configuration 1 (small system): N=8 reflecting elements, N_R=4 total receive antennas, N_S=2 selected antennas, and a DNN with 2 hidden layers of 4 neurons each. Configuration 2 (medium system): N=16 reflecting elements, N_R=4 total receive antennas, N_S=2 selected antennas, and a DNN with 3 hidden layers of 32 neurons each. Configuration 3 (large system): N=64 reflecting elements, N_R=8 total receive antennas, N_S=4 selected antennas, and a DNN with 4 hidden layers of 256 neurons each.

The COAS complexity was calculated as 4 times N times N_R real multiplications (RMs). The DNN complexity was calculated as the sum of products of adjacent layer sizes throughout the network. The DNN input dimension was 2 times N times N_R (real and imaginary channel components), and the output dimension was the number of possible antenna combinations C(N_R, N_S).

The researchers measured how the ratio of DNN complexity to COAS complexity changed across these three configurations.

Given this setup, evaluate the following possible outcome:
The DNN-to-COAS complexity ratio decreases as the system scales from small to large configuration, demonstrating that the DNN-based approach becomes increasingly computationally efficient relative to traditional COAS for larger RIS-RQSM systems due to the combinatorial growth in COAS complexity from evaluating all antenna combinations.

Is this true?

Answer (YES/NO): NO